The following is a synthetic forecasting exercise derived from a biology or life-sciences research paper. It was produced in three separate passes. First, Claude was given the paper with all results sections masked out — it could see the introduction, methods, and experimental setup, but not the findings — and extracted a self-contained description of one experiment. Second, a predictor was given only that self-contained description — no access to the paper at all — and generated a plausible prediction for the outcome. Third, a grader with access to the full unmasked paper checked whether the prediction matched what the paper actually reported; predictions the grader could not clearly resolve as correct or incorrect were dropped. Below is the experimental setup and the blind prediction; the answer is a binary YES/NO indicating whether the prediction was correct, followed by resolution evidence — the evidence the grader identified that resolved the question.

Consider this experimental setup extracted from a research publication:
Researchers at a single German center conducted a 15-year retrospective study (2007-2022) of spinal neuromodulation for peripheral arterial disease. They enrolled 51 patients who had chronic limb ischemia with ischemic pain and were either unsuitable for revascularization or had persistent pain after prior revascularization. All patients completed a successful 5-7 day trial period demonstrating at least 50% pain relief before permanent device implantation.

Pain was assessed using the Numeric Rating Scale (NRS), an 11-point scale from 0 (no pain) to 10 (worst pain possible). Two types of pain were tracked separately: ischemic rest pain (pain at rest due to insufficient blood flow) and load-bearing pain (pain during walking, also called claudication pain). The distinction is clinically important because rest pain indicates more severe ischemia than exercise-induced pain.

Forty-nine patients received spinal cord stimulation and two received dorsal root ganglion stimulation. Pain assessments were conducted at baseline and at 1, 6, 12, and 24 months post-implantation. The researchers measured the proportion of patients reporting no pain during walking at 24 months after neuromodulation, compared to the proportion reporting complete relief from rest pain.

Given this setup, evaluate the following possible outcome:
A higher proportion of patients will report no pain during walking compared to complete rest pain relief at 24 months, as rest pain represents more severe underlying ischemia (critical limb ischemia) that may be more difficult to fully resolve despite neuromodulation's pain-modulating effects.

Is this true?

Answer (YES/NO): NO